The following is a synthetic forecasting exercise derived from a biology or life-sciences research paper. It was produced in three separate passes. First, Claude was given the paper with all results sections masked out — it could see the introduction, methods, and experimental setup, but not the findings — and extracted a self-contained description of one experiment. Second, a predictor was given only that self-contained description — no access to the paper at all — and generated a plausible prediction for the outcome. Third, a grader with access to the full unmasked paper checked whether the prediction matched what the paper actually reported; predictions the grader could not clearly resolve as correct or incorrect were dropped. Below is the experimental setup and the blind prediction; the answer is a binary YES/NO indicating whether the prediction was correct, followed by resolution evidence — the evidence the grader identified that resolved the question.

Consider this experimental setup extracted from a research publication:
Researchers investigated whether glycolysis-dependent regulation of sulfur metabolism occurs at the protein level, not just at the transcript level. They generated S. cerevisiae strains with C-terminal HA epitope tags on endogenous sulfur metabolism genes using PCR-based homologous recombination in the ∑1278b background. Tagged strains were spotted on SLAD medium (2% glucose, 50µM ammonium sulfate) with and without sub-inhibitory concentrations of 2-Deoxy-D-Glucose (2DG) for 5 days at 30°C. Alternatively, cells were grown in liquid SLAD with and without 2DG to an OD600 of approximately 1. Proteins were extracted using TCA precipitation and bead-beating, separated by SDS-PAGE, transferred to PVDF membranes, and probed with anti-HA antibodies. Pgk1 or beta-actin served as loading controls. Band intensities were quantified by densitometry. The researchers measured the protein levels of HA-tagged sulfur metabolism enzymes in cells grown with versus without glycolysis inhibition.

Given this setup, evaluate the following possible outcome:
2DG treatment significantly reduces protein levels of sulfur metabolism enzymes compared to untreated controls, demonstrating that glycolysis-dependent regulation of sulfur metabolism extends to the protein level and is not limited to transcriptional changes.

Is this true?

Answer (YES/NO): YES